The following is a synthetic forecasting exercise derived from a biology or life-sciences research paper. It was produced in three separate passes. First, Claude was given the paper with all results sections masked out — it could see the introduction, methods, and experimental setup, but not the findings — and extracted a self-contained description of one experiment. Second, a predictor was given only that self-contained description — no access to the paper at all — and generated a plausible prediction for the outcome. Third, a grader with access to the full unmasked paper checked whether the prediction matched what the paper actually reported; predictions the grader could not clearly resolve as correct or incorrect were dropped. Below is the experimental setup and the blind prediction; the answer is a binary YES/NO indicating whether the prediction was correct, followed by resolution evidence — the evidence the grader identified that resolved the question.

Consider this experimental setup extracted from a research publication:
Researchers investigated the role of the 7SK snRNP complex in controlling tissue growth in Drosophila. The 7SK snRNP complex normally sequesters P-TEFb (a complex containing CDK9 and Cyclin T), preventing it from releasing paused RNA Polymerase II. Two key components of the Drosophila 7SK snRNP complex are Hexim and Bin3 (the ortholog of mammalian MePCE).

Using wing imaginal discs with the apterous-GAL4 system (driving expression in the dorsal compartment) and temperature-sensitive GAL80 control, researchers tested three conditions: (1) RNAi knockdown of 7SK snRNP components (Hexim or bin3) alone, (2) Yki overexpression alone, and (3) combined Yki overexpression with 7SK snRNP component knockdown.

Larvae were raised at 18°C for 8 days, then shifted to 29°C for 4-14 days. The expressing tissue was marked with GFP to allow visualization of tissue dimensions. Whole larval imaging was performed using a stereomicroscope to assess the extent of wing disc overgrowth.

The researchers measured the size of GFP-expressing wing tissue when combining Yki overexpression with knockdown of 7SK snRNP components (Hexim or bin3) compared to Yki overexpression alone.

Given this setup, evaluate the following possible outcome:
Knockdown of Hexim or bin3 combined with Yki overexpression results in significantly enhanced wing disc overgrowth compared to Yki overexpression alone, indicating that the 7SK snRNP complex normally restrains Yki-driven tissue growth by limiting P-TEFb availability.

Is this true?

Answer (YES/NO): YES